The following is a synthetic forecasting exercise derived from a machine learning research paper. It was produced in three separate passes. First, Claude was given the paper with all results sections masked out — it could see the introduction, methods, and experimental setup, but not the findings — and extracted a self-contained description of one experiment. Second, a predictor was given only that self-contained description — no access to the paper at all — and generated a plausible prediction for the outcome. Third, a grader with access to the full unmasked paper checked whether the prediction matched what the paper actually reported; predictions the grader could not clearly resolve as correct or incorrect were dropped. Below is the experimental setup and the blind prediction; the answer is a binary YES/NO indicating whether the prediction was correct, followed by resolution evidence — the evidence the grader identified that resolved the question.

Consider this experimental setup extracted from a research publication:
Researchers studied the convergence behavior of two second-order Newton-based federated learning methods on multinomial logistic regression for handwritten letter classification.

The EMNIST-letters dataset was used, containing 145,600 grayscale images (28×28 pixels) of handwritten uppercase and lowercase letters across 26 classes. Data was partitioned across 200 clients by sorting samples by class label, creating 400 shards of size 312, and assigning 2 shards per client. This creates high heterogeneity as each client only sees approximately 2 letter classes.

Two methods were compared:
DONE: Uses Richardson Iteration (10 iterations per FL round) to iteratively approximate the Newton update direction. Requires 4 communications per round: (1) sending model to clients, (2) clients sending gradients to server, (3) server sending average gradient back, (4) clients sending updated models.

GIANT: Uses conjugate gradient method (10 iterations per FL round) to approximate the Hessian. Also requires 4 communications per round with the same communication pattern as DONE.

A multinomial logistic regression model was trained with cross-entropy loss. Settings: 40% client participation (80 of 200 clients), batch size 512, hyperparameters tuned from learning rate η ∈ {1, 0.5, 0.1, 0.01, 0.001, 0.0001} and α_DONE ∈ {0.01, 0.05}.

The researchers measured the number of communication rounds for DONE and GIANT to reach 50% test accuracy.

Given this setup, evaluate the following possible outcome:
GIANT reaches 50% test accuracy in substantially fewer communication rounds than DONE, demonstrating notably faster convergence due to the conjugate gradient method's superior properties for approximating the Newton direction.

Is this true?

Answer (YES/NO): NO